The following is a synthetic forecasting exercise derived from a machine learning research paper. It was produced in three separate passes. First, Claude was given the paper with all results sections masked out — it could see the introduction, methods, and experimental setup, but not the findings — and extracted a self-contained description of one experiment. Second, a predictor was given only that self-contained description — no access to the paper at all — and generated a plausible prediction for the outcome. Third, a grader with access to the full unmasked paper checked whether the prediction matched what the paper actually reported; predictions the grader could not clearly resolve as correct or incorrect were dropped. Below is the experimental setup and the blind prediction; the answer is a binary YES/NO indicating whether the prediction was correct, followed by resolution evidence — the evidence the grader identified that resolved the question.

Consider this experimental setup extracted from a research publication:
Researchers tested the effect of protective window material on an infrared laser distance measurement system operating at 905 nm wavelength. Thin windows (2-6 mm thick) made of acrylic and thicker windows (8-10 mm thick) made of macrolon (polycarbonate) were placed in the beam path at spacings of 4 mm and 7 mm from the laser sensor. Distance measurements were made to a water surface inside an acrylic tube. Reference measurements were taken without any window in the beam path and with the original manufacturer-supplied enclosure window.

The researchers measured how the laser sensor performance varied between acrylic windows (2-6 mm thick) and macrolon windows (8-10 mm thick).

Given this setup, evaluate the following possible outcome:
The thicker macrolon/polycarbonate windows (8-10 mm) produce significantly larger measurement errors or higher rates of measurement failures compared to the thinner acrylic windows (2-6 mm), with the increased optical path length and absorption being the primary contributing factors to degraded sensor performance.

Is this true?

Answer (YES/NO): NO